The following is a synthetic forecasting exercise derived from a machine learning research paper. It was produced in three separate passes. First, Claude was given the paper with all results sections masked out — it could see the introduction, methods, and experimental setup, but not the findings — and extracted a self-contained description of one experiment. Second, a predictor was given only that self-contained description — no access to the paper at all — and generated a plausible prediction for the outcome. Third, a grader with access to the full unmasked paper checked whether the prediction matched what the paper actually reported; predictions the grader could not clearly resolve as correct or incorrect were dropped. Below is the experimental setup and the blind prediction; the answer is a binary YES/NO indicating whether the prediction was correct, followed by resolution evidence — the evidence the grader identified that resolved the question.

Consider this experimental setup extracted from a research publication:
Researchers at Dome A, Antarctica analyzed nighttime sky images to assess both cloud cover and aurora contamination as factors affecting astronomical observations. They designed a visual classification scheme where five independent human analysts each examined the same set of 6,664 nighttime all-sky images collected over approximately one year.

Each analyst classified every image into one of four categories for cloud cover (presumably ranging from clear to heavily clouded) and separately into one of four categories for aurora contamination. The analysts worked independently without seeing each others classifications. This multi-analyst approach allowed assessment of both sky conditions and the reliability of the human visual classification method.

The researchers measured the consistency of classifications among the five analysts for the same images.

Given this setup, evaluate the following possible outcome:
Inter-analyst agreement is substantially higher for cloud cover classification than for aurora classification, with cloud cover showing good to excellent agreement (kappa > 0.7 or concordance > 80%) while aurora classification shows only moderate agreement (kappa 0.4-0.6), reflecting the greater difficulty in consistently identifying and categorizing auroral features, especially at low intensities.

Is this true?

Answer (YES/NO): NO